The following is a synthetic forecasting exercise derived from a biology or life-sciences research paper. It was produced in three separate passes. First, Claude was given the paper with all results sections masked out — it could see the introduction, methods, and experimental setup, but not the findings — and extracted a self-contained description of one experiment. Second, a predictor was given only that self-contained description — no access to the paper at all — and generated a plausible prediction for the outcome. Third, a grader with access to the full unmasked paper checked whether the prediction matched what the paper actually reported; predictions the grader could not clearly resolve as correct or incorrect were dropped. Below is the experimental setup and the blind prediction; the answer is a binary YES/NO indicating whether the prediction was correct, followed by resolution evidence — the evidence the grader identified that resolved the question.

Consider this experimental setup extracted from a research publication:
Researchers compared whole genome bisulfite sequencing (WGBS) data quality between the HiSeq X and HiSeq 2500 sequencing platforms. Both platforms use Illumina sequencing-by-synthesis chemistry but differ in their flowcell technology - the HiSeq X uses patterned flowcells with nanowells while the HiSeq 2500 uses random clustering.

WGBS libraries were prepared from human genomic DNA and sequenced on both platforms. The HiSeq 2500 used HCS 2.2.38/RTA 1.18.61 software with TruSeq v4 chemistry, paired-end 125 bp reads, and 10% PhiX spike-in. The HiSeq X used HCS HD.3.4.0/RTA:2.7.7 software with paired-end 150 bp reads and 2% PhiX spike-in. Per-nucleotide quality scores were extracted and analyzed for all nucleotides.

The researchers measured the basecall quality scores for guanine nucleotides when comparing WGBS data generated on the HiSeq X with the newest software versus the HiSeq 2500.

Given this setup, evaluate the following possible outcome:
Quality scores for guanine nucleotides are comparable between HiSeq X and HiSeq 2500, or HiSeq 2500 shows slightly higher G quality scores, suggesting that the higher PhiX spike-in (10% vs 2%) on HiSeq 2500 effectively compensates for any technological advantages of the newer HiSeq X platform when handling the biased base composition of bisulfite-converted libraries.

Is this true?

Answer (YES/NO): NO